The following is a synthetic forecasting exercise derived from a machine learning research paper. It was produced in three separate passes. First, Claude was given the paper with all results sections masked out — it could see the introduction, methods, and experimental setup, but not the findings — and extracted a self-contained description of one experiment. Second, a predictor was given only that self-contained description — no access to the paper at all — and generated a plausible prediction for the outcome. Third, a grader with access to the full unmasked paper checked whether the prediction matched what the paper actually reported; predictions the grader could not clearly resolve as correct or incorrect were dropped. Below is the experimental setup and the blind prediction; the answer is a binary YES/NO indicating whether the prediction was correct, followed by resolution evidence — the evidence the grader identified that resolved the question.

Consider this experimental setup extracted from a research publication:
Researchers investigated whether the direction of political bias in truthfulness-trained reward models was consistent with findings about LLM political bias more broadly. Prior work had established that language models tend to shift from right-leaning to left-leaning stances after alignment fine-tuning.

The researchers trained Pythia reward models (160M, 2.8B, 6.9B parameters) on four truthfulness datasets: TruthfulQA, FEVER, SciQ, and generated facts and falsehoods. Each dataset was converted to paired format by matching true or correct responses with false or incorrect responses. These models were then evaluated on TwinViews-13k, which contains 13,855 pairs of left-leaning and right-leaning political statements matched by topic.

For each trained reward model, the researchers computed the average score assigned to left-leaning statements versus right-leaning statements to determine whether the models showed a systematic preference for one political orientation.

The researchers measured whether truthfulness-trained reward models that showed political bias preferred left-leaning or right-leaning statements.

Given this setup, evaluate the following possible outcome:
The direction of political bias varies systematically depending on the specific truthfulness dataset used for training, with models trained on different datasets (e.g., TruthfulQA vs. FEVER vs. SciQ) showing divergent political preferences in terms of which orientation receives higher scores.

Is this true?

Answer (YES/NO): NO